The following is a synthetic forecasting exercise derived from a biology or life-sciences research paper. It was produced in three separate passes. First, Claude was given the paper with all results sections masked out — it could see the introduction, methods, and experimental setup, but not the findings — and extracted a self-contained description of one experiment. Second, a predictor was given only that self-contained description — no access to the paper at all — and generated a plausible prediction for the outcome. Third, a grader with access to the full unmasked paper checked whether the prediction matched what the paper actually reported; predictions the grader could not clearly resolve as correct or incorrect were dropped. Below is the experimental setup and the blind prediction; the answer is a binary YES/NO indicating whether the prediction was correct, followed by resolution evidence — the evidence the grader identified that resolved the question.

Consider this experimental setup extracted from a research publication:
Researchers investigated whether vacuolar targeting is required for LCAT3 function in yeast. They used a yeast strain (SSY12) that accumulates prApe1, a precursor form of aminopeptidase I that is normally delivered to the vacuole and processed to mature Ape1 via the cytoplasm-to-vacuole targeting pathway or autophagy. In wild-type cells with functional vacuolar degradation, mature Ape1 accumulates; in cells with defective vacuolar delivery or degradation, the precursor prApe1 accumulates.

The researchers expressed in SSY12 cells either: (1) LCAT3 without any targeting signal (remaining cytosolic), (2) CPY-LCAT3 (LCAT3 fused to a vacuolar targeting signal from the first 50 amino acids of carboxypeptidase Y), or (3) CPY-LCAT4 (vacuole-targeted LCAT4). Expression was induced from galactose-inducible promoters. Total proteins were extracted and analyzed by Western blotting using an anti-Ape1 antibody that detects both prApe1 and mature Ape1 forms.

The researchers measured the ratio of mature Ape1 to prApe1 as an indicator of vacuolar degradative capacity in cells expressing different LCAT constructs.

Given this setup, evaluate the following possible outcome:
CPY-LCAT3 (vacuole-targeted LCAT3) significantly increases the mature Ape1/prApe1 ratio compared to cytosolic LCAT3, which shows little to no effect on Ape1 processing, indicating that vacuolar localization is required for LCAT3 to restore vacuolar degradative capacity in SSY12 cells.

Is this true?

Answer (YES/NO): YES